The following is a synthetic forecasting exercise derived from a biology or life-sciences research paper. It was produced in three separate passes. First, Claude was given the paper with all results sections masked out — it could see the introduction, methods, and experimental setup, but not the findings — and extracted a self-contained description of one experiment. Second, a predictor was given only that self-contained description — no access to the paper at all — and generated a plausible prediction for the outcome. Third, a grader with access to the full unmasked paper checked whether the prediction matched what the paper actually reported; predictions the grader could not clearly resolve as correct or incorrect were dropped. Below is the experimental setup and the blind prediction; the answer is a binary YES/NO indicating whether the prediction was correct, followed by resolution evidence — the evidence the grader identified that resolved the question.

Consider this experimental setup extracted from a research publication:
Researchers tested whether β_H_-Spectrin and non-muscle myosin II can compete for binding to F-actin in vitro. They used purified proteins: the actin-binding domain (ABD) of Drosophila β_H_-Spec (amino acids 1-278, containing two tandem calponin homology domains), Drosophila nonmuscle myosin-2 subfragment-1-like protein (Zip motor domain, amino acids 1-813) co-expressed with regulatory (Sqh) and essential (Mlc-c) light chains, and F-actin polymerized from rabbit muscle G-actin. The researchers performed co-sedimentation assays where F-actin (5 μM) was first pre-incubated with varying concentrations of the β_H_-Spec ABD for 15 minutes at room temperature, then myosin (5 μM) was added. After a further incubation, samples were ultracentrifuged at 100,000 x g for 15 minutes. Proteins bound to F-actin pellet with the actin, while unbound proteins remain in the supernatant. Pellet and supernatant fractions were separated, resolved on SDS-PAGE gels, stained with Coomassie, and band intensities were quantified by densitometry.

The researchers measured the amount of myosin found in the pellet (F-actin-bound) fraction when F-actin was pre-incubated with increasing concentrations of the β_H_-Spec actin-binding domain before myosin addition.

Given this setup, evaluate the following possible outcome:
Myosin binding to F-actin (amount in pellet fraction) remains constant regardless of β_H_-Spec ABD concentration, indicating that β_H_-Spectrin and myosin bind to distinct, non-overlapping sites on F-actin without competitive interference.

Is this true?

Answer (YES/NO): NO